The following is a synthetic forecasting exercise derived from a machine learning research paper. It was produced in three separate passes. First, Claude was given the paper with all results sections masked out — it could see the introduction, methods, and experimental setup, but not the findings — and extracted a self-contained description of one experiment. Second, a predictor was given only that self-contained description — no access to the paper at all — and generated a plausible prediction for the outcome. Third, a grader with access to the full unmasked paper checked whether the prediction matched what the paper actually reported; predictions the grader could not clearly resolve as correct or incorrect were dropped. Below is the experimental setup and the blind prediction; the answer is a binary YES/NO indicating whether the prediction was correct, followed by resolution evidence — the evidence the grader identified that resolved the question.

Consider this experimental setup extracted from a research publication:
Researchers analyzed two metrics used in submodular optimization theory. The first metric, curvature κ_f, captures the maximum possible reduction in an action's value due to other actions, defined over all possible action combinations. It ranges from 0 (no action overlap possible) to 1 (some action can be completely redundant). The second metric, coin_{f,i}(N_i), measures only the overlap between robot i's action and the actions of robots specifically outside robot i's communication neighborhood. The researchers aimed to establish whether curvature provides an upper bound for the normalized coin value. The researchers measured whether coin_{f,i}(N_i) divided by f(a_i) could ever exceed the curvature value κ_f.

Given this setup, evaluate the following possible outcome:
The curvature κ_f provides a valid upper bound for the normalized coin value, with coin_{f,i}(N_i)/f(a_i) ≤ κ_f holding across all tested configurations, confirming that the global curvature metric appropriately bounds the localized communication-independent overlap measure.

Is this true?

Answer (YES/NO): YES